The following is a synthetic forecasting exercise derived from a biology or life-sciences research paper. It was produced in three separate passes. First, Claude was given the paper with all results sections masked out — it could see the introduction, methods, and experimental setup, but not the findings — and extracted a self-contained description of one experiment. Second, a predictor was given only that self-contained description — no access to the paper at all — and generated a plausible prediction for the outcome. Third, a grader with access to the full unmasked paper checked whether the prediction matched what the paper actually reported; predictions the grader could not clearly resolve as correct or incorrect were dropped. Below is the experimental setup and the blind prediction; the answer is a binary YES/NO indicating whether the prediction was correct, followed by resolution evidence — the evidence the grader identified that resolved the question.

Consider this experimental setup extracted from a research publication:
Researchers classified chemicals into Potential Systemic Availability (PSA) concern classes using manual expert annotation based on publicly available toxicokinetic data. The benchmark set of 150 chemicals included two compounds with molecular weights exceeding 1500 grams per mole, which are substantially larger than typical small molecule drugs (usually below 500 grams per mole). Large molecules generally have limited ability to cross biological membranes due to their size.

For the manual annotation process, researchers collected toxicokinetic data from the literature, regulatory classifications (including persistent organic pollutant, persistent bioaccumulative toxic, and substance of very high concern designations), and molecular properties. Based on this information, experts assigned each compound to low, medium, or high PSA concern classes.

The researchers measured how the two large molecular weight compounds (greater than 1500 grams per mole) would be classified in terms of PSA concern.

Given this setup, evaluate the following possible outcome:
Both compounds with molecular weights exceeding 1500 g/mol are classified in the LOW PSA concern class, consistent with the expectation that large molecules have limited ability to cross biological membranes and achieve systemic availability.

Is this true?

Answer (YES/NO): YES